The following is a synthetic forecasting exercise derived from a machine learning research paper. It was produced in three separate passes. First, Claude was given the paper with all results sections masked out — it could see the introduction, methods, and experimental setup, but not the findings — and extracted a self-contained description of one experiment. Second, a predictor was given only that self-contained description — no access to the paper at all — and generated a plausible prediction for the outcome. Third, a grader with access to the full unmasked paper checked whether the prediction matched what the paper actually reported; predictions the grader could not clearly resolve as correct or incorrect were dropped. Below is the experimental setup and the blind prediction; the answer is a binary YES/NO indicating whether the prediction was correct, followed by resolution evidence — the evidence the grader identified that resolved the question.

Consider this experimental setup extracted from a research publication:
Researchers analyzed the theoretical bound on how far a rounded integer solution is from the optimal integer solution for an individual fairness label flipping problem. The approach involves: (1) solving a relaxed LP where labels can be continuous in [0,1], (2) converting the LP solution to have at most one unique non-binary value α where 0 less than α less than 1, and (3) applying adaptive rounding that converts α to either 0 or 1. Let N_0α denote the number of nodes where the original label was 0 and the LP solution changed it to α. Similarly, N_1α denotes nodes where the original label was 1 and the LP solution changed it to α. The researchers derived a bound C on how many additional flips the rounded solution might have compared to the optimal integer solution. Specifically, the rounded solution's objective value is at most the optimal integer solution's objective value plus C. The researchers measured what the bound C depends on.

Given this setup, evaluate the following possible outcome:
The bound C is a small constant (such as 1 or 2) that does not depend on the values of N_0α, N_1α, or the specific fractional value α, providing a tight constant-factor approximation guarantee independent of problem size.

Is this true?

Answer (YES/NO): NO